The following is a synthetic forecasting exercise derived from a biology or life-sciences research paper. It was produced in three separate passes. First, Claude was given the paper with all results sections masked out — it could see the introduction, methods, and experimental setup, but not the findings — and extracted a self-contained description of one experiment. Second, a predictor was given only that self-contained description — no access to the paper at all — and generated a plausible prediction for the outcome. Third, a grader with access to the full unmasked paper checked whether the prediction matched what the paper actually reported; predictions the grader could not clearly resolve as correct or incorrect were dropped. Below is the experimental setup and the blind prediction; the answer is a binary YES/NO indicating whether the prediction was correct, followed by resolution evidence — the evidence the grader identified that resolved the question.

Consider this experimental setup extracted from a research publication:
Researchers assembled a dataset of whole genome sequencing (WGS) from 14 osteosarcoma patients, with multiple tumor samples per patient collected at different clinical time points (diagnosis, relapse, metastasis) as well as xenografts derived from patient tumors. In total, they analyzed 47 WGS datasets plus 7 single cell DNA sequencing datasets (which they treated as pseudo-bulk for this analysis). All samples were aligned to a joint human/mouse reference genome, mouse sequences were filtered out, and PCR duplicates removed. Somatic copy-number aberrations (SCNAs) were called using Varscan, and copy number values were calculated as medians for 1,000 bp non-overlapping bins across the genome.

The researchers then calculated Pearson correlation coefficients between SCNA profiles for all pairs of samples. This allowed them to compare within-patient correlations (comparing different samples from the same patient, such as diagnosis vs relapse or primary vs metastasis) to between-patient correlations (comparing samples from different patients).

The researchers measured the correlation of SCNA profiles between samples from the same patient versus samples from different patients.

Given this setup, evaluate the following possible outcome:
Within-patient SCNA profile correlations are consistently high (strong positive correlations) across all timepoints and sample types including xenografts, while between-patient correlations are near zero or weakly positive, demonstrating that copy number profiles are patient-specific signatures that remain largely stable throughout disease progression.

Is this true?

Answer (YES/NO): NO